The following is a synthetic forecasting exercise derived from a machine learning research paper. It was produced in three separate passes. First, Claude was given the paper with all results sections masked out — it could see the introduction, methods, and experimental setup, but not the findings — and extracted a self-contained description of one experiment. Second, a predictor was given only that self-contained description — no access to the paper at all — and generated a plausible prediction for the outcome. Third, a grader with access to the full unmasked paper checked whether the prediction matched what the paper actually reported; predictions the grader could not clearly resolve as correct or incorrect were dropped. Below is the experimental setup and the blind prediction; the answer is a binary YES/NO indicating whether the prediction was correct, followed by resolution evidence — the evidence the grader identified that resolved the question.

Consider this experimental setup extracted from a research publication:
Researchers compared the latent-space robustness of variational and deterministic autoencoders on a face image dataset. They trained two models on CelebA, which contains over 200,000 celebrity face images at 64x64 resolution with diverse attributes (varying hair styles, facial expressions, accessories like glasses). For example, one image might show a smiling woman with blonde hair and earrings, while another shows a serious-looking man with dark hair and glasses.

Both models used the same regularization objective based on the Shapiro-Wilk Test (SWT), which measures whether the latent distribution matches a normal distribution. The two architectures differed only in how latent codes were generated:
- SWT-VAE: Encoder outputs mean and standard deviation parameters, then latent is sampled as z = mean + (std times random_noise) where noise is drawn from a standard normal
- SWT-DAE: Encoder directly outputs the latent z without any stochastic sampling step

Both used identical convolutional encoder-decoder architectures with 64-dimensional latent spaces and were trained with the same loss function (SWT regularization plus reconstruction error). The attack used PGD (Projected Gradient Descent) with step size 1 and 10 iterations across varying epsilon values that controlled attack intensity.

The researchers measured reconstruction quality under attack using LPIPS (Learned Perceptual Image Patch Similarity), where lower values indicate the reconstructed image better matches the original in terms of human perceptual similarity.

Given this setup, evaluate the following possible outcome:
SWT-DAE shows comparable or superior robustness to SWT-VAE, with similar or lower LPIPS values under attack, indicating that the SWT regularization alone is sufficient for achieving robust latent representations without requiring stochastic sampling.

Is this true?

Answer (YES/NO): YES